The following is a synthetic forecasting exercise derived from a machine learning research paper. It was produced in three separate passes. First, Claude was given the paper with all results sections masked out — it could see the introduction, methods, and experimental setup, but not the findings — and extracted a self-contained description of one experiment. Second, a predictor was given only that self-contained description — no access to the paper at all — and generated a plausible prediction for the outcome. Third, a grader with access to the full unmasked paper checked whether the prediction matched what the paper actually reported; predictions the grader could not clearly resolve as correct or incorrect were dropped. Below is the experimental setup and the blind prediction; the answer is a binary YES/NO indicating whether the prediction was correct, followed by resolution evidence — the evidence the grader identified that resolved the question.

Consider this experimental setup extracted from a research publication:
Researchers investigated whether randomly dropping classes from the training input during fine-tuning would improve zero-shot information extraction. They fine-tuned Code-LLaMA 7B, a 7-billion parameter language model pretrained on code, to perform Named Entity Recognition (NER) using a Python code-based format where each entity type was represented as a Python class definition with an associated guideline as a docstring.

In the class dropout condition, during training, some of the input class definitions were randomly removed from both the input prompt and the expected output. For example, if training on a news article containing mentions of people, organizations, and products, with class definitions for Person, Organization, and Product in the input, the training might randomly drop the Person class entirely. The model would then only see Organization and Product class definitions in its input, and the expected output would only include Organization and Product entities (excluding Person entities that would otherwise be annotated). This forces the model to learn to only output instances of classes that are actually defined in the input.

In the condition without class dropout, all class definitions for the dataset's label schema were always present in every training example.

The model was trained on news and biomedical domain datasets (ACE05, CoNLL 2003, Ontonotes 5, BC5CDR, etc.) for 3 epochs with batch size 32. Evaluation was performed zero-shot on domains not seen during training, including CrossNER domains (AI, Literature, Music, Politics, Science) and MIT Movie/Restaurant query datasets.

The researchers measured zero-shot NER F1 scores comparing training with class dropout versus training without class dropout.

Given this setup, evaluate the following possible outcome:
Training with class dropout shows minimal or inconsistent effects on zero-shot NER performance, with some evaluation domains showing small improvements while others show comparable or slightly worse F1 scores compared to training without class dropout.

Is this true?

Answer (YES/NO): NO